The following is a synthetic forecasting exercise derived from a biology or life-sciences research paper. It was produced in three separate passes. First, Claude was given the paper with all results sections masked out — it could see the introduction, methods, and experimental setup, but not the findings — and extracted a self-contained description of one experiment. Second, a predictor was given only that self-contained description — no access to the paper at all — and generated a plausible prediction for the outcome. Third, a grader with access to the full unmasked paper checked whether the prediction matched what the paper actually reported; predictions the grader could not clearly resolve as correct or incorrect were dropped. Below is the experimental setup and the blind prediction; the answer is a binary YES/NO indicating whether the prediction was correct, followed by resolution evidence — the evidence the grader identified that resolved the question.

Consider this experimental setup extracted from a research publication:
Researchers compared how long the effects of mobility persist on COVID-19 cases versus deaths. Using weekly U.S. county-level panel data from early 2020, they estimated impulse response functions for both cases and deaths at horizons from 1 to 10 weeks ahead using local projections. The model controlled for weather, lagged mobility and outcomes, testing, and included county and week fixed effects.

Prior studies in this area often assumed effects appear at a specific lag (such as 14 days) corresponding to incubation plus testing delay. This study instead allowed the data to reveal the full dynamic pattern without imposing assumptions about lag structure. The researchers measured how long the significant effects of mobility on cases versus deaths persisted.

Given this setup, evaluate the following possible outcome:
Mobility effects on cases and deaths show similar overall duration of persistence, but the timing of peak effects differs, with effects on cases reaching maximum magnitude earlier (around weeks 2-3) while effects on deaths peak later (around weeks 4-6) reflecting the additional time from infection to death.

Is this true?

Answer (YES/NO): NO